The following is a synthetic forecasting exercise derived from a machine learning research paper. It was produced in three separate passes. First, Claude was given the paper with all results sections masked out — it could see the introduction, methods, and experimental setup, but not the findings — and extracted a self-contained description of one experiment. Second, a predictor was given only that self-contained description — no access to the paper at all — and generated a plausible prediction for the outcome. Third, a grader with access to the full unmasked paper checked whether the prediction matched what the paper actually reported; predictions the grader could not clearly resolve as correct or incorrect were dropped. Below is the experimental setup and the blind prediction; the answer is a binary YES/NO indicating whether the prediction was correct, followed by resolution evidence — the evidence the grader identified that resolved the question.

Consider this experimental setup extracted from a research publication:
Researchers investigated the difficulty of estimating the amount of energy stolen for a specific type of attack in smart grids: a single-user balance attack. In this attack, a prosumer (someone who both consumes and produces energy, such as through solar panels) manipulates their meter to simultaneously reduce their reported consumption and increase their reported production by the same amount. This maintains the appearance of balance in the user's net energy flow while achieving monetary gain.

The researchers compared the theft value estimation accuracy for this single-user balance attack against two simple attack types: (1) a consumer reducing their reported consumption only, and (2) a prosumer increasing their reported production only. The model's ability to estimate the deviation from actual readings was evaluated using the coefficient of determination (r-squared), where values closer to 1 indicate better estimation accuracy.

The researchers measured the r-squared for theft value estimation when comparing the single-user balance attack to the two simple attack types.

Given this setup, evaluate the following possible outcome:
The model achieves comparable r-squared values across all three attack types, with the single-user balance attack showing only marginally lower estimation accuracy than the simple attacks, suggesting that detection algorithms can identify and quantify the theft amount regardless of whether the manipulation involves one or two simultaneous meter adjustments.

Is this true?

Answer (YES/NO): NO